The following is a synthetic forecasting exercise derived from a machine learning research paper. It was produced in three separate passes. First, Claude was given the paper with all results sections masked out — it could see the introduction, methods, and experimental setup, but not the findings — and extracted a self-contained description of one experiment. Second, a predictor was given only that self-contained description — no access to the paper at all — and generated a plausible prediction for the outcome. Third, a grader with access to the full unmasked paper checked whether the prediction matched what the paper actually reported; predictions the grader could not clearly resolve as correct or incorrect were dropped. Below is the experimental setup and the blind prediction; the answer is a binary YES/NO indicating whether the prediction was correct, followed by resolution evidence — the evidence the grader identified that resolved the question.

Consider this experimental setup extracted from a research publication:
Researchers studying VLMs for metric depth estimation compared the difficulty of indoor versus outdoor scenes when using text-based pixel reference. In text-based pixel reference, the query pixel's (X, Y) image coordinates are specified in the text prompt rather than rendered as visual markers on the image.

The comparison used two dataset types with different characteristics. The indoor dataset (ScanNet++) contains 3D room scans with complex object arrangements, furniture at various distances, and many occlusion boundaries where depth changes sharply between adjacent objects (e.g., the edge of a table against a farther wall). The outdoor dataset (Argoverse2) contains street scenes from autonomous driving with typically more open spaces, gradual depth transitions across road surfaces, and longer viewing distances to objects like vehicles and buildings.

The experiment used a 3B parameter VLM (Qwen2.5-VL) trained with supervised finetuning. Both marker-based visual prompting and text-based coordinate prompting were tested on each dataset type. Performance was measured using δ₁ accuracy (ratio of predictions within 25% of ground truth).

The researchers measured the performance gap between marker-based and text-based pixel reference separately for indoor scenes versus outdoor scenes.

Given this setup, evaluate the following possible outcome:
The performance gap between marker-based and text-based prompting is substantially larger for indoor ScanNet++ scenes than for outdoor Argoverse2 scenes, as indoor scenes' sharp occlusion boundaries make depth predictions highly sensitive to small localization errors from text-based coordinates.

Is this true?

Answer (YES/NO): YES